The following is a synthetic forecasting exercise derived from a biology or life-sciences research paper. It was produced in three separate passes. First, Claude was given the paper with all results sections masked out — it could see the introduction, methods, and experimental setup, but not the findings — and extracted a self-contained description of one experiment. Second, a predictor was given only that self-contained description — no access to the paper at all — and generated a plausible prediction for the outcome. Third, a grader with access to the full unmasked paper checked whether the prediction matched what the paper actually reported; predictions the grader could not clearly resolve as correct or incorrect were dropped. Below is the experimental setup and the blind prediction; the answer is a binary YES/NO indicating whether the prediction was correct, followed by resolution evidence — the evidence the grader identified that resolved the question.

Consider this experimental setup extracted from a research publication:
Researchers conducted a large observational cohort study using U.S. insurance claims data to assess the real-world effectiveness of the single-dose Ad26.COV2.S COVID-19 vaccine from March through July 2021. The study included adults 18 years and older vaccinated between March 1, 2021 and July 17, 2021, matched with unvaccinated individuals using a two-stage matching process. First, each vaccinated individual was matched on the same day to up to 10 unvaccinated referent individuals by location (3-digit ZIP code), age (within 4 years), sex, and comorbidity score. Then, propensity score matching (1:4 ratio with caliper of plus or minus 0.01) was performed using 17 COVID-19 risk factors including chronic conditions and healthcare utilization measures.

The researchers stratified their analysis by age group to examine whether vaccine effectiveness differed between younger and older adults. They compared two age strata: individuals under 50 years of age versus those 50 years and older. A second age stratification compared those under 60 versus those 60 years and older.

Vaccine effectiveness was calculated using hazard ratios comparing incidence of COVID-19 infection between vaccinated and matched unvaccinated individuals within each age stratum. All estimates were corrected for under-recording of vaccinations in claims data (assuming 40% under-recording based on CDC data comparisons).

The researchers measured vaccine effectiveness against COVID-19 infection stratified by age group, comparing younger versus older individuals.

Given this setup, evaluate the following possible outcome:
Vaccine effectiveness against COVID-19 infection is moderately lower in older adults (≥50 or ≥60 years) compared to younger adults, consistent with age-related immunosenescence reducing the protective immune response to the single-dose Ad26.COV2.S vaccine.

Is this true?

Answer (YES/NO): YES